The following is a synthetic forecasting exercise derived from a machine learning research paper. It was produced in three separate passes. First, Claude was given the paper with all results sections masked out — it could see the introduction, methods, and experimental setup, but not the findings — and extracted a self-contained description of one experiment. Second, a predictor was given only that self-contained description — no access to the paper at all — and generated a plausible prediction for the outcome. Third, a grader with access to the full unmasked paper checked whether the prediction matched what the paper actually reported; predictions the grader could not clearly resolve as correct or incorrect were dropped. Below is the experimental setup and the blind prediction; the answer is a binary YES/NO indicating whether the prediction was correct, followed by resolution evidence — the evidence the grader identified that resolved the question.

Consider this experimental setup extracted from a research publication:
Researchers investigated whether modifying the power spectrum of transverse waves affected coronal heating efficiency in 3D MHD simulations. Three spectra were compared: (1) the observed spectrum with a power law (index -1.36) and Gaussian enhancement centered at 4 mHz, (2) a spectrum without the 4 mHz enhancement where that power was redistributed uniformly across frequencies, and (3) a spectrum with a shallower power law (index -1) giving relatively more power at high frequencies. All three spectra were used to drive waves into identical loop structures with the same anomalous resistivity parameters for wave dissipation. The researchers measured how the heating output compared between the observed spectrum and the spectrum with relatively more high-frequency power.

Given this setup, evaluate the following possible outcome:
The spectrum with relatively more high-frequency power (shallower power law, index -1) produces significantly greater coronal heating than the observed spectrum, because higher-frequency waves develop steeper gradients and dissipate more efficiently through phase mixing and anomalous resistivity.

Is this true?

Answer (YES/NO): YES